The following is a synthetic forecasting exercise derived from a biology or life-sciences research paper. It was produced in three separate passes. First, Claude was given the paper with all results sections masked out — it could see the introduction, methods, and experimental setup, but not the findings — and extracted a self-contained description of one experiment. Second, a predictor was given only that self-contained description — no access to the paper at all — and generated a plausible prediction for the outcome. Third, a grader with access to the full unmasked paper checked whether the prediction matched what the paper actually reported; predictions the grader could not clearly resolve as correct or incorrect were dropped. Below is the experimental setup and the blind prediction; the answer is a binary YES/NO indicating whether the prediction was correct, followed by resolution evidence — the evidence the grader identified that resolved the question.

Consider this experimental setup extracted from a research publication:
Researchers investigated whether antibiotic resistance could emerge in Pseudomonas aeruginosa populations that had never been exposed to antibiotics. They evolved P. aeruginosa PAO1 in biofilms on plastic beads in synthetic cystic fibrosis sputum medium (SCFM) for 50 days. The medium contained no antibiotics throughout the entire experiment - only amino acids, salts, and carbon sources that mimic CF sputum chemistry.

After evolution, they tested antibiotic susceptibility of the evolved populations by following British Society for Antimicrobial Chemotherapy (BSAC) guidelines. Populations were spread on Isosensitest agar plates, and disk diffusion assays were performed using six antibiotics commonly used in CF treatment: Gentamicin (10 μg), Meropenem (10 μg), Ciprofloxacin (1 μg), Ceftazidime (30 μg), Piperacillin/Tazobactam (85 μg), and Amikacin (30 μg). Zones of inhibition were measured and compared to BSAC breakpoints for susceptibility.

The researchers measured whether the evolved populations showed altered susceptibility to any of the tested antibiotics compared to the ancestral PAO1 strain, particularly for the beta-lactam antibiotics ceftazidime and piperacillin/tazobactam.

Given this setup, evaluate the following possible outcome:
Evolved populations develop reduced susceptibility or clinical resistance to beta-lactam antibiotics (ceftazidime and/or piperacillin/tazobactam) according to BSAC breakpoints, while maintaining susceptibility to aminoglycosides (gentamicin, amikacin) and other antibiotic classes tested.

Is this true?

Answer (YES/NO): YES